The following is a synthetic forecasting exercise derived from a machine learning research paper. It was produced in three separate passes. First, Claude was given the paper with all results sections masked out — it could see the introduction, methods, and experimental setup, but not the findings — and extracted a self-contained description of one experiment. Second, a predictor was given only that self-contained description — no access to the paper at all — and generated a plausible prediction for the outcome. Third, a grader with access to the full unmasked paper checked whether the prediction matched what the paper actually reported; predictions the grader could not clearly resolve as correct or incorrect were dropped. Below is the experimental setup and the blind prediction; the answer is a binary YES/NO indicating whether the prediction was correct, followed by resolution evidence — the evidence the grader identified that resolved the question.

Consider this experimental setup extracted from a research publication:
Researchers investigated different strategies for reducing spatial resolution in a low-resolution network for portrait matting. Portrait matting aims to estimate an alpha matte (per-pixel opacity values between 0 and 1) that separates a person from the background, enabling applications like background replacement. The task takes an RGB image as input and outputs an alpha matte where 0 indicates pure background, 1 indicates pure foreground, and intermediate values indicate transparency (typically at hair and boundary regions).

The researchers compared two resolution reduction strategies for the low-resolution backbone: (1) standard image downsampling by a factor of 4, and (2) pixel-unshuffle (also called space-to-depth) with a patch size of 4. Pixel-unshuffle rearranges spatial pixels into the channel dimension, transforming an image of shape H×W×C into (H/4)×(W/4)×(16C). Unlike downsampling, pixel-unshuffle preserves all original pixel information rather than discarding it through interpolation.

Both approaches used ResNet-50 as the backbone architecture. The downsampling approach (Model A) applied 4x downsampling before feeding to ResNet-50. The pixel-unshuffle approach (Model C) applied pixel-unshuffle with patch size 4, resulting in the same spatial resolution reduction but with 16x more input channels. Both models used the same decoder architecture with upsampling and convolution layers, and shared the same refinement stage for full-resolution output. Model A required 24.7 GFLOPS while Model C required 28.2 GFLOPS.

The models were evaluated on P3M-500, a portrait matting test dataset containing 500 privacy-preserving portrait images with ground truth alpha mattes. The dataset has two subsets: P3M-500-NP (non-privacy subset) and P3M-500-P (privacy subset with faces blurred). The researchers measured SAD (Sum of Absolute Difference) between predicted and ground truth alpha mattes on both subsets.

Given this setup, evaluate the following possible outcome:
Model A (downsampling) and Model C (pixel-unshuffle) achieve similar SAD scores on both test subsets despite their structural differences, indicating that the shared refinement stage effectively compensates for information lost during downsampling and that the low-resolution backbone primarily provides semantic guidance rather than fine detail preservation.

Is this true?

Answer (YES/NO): NO